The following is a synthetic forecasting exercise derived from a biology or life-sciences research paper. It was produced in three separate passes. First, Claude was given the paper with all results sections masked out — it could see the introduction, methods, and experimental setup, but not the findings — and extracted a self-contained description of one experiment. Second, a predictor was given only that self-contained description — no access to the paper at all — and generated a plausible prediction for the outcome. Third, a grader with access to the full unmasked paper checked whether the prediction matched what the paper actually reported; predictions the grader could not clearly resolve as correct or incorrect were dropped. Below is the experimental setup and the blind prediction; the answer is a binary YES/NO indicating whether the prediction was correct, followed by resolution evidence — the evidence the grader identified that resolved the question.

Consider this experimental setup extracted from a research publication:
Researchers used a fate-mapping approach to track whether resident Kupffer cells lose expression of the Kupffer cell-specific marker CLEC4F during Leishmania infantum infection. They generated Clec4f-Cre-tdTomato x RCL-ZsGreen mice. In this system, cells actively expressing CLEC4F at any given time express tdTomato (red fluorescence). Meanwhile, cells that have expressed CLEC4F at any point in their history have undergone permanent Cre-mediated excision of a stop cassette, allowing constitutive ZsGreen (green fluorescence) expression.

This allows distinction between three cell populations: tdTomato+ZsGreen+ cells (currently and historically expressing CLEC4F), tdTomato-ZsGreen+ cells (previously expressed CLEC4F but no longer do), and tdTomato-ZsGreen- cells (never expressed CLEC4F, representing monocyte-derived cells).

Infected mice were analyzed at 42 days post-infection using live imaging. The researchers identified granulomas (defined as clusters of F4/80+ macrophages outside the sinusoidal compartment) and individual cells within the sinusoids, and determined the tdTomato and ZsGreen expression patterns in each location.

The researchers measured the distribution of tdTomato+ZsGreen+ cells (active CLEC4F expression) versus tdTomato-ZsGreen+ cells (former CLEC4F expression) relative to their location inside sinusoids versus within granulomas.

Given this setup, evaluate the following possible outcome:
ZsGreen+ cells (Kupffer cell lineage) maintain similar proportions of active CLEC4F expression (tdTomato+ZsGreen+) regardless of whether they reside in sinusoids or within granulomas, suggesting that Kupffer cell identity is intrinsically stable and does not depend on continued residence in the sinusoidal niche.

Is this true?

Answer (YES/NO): NO